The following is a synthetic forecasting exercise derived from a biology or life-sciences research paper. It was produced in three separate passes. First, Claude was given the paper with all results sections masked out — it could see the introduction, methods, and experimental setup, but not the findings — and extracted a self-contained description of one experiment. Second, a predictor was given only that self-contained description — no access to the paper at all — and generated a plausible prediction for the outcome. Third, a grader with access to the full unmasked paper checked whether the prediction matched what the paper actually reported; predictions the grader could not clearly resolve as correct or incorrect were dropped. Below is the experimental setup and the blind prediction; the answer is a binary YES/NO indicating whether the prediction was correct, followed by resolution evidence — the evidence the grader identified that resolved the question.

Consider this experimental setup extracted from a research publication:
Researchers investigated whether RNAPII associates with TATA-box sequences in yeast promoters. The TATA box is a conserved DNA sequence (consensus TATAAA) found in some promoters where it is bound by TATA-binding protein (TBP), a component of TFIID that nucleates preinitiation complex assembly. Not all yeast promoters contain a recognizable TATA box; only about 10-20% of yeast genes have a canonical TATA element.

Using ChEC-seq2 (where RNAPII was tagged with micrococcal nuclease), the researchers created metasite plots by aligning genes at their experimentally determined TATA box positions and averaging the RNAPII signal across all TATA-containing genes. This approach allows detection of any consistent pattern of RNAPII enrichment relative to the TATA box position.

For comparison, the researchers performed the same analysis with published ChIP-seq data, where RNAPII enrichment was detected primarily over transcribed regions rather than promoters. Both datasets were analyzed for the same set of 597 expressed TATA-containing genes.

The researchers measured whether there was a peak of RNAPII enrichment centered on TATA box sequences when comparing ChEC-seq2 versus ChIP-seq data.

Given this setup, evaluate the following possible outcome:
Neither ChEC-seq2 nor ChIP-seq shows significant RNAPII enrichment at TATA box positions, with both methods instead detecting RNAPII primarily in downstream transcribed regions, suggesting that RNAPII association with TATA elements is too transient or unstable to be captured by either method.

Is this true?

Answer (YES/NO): NO